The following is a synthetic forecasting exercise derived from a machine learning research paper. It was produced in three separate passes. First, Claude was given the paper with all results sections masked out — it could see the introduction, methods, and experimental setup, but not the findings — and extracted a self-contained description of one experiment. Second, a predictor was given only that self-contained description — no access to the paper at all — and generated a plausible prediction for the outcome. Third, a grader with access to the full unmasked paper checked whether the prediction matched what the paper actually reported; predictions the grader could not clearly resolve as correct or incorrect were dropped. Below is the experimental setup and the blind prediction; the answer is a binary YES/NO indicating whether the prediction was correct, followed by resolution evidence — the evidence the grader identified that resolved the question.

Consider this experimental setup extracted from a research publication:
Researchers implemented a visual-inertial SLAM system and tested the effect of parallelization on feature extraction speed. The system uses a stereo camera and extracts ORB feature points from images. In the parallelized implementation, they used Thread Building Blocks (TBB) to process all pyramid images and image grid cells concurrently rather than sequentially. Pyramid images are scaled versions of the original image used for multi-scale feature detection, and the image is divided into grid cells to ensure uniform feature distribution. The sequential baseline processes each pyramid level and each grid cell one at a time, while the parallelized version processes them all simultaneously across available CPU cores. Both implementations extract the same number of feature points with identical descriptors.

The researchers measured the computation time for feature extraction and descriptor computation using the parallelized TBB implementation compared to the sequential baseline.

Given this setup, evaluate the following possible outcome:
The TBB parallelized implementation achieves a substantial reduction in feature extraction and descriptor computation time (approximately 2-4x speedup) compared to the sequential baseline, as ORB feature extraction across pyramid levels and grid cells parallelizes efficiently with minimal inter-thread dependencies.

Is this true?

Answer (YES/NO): NO